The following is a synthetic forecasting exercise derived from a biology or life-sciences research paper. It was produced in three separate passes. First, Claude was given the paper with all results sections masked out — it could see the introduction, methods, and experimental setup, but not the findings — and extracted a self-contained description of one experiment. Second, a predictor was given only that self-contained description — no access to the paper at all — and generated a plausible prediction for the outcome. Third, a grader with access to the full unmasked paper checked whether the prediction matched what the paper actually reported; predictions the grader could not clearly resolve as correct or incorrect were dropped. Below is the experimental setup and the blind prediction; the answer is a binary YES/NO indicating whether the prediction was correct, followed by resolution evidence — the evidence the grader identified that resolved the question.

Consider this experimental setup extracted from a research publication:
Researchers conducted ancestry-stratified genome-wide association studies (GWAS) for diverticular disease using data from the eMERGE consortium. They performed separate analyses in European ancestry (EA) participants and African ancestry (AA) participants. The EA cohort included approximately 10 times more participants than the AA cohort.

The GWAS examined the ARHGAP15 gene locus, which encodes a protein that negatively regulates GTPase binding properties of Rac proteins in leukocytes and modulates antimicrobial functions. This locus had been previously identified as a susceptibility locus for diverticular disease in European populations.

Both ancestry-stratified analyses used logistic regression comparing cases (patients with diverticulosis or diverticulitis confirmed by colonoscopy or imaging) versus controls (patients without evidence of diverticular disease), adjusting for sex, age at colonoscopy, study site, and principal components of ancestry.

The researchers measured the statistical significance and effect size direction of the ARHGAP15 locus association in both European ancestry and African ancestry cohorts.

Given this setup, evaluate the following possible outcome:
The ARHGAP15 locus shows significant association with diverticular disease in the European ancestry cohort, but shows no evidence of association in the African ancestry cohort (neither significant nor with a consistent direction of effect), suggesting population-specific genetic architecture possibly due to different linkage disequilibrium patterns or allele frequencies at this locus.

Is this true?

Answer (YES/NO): NO